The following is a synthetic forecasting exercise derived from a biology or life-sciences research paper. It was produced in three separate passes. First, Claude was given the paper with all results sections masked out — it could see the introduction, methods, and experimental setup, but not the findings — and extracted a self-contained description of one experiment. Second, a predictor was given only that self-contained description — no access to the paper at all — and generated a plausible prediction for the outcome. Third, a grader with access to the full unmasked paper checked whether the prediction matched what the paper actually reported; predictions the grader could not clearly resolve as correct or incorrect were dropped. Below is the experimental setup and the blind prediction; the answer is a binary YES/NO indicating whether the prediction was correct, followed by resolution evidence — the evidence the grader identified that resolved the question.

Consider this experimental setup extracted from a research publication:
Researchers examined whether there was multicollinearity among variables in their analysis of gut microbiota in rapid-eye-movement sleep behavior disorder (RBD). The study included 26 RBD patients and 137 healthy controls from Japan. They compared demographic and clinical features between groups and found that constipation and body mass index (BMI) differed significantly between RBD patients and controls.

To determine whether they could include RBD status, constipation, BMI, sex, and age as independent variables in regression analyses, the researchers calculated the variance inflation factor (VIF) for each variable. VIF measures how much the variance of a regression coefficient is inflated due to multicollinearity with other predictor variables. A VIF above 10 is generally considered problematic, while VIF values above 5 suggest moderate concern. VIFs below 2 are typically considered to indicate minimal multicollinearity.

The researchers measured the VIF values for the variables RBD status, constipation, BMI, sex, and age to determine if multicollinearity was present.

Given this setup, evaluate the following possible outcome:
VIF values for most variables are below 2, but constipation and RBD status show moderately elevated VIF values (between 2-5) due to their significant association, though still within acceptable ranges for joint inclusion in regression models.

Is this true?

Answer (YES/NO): NO